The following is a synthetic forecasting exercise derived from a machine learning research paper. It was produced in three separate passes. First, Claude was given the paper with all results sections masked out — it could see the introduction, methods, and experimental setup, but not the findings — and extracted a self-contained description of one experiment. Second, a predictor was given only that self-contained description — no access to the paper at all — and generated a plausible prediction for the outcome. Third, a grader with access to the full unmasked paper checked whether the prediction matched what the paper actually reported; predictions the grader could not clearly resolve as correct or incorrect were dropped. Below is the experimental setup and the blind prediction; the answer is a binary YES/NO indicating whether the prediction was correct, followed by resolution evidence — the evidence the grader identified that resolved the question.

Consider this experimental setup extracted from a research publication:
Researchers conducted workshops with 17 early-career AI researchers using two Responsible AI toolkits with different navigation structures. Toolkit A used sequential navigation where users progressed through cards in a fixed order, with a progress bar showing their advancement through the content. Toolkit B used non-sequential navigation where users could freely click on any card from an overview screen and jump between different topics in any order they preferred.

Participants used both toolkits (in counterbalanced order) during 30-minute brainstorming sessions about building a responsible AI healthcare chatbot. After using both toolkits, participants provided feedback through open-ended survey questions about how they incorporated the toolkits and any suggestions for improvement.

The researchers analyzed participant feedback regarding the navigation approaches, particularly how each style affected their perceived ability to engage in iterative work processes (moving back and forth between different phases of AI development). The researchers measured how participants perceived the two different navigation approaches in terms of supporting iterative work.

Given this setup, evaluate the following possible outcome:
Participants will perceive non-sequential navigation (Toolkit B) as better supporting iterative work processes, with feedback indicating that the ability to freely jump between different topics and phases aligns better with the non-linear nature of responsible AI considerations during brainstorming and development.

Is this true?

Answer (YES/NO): YES